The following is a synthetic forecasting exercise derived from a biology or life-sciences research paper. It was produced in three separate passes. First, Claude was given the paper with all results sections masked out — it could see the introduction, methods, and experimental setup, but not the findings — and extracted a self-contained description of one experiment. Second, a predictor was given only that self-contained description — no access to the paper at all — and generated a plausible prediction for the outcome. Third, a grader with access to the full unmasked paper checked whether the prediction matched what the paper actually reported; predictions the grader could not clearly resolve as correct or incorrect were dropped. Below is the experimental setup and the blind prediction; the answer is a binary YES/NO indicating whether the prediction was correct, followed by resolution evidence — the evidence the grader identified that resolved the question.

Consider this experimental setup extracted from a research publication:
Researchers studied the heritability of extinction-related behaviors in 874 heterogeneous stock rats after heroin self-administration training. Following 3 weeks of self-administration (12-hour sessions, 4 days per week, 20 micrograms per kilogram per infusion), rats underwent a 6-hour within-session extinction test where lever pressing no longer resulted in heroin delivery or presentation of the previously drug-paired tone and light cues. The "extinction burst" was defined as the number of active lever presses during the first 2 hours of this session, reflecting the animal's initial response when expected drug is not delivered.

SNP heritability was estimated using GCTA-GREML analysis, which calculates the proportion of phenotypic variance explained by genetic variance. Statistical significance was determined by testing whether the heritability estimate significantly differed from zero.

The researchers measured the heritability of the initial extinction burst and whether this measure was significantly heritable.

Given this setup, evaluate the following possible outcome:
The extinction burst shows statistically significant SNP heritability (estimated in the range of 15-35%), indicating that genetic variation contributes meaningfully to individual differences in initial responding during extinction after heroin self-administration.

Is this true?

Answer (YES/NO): NO